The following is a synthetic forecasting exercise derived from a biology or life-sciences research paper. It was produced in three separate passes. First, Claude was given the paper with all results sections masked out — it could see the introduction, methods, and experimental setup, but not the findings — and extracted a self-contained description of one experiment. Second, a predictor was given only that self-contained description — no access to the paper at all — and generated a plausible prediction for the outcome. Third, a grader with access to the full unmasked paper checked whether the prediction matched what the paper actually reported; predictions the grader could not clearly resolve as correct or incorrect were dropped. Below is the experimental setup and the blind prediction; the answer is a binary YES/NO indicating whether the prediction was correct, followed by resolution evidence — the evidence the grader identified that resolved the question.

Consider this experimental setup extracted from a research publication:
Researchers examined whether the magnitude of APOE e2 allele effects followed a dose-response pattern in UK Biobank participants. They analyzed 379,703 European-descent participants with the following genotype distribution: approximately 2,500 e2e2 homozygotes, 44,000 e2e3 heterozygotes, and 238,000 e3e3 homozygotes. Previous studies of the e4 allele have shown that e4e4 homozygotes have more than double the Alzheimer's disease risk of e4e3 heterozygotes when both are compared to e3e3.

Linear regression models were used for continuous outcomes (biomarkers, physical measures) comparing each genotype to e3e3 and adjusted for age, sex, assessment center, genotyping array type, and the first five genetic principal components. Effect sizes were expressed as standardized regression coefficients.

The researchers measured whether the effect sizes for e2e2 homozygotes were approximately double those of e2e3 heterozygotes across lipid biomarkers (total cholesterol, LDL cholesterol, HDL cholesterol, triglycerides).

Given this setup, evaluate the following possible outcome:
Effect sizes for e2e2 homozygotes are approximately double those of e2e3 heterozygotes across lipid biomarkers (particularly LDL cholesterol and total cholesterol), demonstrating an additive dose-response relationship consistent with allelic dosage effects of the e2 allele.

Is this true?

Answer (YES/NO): NO